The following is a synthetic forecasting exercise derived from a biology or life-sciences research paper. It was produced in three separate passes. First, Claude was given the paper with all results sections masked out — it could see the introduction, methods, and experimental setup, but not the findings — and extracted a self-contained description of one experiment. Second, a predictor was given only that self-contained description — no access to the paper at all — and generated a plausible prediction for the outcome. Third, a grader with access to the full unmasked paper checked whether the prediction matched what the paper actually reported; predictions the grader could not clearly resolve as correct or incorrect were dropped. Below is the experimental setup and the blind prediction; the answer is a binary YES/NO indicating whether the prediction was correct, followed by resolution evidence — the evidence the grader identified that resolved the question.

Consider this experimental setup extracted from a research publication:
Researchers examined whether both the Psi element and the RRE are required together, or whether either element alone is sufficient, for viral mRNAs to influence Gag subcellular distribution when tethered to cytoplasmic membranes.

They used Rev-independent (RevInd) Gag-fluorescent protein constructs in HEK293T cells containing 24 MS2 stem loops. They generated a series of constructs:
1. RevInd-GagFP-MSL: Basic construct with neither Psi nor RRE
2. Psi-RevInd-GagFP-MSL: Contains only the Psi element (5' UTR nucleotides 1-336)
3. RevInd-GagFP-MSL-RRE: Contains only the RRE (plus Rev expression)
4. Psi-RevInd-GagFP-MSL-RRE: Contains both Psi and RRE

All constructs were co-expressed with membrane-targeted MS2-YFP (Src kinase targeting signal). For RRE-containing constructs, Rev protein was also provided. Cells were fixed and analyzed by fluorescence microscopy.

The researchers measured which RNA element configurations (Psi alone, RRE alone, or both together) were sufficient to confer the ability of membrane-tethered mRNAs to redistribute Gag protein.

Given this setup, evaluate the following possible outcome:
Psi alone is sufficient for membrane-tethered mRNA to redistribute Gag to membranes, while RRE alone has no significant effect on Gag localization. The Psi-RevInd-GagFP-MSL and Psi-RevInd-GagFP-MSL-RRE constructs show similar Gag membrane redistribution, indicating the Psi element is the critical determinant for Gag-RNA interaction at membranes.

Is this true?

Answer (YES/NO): NO